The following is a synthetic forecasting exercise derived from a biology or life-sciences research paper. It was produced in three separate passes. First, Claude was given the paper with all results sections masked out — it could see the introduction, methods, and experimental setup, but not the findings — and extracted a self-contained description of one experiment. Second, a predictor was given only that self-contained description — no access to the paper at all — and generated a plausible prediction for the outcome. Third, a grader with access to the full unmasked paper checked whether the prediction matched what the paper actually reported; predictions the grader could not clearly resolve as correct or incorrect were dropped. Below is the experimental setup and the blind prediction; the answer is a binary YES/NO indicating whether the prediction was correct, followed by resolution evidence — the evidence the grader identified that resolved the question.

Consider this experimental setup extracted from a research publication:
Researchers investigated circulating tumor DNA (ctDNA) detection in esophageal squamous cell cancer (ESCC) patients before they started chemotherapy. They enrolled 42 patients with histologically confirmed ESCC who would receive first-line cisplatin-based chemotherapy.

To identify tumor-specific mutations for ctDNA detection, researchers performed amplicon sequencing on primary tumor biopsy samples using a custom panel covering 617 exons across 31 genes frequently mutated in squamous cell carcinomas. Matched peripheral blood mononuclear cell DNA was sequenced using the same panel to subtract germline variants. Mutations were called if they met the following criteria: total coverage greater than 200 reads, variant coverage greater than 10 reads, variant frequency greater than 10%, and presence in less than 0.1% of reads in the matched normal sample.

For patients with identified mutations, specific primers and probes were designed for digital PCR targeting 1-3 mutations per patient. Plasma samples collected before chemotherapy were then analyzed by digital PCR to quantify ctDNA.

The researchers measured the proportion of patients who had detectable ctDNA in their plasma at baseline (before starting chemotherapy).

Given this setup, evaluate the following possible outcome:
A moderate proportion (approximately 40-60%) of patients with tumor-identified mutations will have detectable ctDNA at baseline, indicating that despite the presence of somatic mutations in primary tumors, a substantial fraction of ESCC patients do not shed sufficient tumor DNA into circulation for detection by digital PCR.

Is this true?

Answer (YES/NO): NO